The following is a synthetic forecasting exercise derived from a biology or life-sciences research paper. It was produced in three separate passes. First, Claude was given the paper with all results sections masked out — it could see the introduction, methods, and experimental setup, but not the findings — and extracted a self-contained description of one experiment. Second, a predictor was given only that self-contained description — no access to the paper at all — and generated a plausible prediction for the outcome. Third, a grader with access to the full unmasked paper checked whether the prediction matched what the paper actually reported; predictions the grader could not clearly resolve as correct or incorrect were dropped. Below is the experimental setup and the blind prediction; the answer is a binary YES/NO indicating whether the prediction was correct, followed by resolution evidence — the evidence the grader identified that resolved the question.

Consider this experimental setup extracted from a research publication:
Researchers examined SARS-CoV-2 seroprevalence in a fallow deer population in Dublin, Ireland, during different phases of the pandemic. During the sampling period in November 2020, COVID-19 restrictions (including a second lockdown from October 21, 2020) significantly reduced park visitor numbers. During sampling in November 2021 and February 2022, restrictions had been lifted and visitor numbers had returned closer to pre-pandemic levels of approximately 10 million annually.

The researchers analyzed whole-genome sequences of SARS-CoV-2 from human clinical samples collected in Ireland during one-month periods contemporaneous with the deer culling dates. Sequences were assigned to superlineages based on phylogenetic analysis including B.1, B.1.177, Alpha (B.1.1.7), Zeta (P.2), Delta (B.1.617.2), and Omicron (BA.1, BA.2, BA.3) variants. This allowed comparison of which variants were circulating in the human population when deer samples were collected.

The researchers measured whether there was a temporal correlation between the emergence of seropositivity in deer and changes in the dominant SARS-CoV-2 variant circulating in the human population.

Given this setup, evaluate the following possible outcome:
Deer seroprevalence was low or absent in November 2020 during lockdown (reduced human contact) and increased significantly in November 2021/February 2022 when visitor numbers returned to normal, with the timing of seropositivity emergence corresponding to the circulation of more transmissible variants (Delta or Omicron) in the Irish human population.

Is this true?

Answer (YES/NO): YES